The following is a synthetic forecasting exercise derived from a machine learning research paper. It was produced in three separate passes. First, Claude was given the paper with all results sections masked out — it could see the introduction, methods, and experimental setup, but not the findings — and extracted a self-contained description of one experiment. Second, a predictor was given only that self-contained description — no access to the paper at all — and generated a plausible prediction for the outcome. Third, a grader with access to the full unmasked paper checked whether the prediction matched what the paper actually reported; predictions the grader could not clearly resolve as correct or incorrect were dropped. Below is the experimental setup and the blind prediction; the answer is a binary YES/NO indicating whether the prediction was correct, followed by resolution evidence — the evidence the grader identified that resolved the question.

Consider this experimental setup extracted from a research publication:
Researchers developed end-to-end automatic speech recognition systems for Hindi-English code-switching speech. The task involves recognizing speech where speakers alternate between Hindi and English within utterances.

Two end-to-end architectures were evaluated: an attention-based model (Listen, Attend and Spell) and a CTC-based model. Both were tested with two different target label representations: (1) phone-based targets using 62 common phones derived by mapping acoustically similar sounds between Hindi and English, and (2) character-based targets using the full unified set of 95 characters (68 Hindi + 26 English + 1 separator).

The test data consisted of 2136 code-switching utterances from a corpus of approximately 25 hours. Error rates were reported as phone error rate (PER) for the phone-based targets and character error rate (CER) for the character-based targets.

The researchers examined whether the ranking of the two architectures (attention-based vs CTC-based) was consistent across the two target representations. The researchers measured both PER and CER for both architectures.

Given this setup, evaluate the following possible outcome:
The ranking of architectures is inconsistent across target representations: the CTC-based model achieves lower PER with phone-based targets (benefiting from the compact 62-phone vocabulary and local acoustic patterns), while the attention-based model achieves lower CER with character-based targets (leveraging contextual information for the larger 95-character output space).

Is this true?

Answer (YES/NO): NO